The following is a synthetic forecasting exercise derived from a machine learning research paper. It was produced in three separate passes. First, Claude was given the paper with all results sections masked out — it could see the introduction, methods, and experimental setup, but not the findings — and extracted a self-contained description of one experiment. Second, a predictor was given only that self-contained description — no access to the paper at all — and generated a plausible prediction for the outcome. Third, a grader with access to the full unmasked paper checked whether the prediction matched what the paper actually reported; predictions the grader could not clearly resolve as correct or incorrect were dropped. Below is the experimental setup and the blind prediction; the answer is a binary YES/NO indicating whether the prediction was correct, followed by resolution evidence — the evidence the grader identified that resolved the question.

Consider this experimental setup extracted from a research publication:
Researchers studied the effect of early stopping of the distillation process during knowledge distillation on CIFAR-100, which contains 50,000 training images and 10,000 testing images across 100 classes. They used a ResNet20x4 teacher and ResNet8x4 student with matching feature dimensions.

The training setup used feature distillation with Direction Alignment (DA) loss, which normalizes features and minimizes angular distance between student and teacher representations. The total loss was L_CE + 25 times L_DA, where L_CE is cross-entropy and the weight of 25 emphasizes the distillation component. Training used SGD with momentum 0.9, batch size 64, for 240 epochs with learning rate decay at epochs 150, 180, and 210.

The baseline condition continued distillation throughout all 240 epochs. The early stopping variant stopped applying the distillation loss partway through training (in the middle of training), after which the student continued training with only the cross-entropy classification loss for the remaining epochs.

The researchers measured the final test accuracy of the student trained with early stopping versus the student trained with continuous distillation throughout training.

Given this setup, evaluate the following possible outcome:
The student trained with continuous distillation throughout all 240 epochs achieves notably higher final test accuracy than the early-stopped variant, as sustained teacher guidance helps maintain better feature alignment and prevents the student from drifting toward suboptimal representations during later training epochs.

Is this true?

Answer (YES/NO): YES